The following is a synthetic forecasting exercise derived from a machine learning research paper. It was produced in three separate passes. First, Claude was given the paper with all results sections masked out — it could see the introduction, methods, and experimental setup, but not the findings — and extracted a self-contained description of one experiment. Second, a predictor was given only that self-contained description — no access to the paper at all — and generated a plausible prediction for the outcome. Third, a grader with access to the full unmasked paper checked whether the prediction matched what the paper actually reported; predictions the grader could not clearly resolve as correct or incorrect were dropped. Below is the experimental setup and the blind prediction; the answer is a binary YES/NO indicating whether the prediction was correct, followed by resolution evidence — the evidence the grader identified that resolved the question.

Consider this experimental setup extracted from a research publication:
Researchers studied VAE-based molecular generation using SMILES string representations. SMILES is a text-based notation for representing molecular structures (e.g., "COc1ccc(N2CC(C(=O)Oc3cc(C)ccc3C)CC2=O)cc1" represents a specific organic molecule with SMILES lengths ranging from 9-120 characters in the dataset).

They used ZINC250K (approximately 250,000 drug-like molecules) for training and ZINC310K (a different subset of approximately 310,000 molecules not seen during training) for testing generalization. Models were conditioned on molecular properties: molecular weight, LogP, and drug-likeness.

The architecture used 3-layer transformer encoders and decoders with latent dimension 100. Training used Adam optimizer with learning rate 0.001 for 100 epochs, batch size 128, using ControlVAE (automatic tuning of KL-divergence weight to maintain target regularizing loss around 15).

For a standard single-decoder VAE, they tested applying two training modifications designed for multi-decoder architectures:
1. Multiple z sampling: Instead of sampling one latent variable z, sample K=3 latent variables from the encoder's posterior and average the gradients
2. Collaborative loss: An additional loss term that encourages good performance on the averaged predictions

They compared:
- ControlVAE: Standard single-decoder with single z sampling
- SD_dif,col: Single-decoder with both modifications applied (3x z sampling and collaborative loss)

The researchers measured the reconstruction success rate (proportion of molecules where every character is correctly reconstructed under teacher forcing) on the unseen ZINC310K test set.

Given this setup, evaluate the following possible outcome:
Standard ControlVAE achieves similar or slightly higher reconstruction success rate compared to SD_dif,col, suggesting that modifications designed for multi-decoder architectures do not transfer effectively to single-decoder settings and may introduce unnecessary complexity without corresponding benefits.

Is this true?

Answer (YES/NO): YES